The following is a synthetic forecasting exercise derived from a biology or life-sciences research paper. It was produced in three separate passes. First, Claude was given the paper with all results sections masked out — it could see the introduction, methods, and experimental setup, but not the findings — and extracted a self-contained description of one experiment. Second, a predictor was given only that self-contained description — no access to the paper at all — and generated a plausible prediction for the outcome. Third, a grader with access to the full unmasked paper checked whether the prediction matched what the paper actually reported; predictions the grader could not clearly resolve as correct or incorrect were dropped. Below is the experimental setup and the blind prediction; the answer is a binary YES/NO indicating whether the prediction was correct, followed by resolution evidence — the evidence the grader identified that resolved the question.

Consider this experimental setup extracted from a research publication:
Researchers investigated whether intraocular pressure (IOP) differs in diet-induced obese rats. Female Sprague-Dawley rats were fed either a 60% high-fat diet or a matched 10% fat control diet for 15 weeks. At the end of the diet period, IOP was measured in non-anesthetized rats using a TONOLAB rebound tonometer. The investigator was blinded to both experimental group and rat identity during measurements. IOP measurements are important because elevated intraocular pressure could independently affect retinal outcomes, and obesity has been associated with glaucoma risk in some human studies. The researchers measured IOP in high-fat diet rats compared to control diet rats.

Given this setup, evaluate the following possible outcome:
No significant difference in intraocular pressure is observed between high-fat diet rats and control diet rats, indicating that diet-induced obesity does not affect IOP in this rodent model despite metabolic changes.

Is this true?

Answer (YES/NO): YES